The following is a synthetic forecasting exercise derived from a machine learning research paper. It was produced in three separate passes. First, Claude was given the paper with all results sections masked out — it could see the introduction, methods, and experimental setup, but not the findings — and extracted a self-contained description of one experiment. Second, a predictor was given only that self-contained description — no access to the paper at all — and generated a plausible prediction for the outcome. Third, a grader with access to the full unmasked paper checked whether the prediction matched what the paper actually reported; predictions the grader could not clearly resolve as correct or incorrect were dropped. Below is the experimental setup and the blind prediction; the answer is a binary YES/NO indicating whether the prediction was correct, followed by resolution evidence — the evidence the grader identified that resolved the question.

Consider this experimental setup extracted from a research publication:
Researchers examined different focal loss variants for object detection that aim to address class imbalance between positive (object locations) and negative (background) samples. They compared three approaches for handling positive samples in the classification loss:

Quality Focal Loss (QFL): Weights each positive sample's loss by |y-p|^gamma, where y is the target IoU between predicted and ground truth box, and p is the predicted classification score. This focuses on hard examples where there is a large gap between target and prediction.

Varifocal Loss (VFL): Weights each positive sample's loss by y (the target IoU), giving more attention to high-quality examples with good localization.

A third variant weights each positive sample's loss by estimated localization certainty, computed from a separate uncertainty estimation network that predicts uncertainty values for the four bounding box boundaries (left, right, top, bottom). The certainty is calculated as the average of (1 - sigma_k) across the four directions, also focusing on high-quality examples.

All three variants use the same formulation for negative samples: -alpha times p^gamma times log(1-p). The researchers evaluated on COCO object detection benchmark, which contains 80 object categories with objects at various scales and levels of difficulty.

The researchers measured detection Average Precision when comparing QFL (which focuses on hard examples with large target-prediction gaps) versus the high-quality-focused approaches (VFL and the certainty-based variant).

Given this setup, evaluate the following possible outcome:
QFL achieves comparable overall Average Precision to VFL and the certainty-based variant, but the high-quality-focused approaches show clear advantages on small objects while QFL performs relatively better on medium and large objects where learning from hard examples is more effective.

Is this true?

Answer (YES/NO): NO